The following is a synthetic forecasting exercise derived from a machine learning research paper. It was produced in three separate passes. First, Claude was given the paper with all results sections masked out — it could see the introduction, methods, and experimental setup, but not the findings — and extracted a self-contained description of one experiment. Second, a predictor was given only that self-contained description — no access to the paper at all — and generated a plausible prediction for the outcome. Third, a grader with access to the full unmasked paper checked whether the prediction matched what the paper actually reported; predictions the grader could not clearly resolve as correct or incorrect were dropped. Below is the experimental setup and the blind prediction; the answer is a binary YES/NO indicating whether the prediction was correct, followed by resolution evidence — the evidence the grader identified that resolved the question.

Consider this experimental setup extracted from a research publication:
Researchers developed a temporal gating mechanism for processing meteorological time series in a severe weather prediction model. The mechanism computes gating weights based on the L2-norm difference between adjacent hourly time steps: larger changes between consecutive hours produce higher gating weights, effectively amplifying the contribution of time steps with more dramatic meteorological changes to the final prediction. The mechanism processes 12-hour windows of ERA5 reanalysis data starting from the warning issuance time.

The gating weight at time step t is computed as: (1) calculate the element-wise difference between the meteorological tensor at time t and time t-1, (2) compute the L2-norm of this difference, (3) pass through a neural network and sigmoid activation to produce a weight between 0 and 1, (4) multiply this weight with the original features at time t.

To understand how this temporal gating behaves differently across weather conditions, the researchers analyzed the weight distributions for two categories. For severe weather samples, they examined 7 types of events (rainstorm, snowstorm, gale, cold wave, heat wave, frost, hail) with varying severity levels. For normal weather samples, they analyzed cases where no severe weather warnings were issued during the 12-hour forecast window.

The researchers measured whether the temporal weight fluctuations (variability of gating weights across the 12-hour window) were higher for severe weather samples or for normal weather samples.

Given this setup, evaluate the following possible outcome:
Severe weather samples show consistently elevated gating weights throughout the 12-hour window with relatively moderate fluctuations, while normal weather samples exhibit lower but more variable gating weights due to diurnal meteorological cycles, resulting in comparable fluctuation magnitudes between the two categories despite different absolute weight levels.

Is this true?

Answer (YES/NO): NO